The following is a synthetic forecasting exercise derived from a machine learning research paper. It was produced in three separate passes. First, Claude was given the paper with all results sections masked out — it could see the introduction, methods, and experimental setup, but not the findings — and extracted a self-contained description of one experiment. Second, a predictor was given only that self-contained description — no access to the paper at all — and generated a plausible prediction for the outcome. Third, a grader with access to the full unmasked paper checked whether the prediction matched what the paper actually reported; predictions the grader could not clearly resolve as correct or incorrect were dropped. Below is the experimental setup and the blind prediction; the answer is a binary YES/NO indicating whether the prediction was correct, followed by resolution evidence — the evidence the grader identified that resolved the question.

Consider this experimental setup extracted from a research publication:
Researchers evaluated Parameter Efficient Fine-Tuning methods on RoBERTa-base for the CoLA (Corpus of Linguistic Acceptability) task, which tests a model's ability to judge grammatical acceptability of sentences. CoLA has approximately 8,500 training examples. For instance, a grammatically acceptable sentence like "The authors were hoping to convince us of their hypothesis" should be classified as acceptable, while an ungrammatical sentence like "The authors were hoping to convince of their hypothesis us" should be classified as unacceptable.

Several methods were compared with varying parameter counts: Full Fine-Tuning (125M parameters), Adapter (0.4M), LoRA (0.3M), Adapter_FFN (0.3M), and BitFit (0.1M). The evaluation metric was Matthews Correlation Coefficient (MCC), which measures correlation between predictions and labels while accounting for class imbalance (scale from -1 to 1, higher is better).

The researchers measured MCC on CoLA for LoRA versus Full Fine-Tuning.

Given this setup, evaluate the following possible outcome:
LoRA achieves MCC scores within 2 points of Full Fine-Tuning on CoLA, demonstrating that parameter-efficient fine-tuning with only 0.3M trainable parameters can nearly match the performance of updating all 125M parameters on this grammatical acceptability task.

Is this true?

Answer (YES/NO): NO